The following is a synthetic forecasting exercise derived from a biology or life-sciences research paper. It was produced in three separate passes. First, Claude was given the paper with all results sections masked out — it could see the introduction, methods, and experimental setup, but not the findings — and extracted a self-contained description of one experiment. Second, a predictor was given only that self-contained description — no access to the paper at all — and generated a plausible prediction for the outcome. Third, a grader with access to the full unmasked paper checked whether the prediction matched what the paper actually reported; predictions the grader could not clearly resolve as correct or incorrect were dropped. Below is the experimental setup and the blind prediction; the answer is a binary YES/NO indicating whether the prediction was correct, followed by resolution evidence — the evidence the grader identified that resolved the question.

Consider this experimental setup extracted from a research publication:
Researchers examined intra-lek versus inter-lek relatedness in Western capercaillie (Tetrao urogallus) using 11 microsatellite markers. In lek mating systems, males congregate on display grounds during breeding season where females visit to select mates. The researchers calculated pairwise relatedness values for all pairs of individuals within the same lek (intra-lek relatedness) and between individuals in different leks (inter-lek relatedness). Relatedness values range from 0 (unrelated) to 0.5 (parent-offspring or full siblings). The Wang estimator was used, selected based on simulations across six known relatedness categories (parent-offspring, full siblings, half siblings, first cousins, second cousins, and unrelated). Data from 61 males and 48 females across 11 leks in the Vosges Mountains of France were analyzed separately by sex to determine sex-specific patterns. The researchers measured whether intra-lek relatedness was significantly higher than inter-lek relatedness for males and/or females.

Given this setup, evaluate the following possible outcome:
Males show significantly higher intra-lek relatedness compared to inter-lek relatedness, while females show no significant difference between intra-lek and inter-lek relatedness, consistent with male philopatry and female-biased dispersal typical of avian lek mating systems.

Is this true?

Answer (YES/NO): NO